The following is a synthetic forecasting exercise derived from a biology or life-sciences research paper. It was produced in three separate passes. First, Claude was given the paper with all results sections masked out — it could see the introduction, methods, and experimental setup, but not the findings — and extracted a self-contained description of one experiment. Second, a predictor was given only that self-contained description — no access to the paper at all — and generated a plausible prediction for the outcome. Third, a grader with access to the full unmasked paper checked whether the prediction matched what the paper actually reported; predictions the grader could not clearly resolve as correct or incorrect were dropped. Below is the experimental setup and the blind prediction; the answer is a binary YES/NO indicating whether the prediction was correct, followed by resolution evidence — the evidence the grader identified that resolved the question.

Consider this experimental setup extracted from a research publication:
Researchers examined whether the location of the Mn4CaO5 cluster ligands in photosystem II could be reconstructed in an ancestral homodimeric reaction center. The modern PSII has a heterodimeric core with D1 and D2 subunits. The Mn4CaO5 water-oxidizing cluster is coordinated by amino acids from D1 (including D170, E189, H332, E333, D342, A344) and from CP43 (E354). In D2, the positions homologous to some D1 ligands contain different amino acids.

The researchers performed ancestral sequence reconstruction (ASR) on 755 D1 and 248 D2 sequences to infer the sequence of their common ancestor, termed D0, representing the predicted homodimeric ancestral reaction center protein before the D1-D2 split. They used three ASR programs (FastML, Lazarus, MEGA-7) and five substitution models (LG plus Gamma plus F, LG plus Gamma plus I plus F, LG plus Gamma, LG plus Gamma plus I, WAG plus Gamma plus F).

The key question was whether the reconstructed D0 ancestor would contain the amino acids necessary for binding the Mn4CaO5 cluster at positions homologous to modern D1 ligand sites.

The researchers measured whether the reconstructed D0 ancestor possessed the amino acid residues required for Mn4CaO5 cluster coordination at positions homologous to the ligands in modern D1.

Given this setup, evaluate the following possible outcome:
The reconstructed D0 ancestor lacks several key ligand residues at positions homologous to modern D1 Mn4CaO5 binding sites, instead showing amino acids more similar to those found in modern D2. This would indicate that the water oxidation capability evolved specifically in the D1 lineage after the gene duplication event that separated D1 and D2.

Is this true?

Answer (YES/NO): NO